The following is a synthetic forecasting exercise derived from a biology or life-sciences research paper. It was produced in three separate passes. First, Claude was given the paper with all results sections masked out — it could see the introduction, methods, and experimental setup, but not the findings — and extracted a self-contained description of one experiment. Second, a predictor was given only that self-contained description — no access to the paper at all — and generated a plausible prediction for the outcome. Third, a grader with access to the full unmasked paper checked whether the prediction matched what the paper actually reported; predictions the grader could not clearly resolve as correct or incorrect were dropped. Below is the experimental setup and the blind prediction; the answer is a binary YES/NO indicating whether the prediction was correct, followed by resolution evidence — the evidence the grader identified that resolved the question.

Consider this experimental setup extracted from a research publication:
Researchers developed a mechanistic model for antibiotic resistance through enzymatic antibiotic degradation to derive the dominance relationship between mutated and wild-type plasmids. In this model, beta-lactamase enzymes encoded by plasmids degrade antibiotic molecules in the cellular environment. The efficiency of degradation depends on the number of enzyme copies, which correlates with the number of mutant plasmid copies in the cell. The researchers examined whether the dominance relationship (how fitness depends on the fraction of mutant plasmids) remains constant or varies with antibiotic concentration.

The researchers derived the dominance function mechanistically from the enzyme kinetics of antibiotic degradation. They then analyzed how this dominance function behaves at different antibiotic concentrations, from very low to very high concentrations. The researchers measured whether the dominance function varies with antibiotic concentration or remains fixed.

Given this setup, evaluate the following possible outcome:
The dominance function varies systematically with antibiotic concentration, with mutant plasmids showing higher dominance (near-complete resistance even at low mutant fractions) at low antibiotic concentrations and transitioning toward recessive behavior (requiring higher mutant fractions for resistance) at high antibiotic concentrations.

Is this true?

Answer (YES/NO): YES